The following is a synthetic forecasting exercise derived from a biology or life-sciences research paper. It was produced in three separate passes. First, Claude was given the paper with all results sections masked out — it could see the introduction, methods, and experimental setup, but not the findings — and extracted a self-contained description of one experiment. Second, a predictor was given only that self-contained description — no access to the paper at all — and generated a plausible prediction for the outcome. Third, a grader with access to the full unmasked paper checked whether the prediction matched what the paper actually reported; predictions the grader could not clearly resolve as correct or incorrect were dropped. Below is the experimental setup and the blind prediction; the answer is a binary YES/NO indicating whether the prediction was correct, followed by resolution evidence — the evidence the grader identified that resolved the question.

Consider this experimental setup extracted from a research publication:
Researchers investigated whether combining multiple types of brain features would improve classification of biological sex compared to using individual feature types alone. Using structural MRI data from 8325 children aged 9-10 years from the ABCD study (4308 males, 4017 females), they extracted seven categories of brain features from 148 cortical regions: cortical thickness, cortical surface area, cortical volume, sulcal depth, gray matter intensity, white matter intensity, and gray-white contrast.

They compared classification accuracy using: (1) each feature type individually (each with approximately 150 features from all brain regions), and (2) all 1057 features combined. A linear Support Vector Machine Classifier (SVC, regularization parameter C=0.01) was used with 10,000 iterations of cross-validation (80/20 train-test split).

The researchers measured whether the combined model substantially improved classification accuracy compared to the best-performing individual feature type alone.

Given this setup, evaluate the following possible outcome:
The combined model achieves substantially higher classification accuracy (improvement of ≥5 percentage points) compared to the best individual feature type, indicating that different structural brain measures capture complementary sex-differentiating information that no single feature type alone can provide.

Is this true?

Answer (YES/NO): YES